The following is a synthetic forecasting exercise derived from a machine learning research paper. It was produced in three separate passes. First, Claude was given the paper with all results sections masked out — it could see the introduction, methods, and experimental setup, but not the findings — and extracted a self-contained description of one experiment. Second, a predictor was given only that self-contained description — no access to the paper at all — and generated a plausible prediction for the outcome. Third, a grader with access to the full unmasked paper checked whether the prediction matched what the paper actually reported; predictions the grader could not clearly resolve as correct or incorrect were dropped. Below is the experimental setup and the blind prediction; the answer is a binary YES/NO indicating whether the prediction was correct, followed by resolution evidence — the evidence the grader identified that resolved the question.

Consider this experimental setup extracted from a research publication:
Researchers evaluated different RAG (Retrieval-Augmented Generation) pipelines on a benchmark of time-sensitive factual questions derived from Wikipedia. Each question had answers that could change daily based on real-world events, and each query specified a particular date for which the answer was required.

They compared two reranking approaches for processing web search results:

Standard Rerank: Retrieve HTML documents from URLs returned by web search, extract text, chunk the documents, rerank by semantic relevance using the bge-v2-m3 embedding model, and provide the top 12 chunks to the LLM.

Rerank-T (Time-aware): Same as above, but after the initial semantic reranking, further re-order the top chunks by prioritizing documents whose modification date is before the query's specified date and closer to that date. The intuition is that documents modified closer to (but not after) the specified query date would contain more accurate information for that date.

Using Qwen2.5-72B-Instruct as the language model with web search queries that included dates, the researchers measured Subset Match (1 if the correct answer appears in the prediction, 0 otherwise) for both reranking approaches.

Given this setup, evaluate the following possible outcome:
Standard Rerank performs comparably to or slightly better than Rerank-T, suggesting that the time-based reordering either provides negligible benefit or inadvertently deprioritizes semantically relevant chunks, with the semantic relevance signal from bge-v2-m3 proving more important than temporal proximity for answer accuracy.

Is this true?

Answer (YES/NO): NO